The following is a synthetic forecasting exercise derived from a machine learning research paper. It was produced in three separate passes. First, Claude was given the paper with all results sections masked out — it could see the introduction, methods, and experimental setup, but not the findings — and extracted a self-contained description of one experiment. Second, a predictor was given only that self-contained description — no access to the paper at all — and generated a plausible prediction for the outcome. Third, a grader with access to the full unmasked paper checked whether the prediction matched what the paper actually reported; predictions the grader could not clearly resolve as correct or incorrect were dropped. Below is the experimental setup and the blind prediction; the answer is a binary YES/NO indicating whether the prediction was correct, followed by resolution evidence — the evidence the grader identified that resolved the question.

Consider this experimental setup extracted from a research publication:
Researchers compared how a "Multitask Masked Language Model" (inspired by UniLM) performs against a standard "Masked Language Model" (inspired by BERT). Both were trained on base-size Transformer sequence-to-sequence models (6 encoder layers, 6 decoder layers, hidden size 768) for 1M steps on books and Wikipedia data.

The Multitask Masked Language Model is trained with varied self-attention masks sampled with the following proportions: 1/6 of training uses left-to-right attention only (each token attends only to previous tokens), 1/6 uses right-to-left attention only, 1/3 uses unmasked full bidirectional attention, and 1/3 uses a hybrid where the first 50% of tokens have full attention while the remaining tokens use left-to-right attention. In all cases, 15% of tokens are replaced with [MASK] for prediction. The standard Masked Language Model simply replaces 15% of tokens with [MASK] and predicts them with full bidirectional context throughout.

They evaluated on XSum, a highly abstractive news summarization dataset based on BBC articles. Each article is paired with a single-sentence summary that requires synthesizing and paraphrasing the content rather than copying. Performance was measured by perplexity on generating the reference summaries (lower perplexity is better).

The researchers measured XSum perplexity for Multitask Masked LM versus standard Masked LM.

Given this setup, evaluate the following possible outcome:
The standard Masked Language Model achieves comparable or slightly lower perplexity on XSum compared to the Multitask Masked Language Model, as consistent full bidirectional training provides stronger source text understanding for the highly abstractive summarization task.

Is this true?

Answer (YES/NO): NO